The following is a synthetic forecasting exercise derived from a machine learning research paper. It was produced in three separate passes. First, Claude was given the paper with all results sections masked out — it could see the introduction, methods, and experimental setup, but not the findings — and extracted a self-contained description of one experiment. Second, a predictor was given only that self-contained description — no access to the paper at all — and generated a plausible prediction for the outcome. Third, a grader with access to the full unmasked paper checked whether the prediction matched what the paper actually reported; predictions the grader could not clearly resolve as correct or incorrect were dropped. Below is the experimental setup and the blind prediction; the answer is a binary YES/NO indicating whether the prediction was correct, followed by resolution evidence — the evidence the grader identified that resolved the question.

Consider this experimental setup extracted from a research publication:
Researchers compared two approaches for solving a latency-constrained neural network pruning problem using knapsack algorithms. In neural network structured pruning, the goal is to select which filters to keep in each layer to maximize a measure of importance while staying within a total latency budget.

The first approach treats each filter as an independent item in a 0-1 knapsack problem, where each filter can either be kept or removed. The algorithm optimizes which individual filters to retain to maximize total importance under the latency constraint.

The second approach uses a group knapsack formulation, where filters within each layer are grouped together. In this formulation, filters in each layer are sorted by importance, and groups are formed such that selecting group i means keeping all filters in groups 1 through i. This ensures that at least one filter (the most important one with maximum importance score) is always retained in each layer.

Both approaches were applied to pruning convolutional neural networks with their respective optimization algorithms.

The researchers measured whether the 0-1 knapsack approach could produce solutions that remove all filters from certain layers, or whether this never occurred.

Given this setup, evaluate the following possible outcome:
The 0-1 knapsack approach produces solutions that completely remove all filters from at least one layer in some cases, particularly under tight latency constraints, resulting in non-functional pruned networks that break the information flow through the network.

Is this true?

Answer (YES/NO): YES